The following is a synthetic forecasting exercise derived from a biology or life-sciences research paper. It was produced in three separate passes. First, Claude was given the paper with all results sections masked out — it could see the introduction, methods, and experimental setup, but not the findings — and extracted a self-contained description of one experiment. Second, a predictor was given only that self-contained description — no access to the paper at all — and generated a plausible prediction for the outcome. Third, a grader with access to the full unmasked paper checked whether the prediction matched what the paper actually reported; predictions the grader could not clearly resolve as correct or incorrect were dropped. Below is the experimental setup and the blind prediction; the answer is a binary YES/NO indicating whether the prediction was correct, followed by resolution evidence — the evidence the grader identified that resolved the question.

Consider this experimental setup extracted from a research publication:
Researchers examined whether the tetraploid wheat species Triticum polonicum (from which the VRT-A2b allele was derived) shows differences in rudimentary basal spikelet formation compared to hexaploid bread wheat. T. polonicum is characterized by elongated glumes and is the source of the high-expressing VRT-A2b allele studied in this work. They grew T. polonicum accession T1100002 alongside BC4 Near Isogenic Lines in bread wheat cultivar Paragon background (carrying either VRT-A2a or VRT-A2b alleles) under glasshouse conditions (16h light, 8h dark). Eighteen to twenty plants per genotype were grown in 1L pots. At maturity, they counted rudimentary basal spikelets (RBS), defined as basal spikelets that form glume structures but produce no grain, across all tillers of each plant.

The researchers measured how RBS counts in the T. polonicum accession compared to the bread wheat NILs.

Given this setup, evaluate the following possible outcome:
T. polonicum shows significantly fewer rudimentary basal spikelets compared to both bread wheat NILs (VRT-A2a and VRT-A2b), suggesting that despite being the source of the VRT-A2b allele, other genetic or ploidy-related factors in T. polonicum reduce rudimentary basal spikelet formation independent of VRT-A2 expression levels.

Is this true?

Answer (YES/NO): NO